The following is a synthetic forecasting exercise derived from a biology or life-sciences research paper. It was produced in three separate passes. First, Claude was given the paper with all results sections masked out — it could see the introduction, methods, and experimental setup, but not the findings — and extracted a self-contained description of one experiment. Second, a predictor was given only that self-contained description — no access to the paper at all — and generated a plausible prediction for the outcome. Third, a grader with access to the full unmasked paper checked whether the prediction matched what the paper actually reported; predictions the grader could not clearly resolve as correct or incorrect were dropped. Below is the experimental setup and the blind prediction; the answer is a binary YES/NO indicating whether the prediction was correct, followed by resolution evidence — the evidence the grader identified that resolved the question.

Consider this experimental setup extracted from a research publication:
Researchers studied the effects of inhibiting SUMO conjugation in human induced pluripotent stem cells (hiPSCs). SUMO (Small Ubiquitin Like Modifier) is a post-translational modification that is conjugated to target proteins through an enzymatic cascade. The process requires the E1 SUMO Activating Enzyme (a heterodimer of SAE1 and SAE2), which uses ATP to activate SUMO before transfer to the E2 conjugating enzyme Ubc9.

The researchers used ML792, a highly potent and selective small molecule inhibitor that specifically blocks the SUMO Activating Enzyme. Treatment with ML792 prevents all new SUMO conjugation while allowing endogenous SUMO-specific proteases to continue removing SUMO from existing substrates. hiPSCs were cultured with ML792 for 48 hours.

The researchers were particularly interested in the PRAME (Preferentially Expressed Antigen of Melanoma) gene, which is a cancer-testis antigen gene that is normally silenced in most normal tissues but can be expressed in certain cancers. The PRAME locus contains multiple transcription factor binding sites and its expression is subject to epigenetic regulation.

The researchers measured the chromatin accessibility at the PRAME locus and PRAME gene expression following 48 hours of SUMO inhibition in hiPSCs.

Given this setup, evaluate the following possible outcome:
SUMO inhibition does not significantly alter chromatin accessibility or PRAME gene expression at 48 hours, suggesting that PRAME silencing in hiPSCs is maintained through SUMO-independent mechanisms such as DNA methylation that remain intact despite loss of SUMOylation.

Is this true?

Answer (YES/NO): NO